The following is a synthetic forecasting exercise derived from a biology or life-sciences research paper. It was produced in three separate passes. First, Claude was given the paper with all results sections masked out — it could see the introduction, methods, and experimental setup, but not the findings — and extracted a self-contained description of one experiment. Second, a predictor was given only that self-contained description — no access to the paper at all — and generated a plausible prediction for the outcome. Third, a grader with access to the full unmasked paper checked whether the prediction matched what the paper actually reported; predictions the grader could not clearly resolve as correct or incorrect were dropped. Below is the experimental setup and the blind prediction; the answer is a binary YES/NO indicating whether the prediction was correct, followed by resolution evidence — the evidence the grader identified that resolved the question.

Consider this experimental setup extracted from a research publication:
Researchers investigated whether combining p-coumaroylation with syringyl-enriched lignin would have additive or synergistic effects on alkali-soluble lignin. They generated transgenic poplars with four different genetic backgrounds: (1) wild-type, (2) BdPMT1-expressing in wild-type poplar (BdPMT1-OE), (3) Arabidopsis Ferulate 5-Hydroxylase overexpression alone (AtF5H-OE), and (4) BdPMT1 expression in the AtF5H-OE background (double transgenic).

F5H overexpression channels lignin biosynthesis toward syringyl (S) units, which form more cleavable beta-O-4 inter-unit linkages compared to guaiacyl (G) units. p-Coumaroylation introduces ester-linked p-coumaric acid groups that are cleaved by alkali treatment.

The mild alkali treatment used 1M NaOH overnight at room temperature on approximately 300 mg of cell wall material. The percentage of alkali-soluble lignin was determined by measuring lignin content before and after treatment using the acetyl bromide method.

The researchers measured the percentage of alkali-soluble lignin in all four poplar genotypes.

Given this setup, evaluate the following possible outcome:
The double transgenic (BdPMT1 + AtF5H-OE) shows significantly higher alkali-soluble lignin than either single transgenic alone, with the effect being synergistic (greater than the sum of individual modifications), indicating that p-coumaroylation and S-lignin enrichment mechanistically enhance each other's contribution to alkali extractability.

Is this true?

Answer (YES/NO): NO